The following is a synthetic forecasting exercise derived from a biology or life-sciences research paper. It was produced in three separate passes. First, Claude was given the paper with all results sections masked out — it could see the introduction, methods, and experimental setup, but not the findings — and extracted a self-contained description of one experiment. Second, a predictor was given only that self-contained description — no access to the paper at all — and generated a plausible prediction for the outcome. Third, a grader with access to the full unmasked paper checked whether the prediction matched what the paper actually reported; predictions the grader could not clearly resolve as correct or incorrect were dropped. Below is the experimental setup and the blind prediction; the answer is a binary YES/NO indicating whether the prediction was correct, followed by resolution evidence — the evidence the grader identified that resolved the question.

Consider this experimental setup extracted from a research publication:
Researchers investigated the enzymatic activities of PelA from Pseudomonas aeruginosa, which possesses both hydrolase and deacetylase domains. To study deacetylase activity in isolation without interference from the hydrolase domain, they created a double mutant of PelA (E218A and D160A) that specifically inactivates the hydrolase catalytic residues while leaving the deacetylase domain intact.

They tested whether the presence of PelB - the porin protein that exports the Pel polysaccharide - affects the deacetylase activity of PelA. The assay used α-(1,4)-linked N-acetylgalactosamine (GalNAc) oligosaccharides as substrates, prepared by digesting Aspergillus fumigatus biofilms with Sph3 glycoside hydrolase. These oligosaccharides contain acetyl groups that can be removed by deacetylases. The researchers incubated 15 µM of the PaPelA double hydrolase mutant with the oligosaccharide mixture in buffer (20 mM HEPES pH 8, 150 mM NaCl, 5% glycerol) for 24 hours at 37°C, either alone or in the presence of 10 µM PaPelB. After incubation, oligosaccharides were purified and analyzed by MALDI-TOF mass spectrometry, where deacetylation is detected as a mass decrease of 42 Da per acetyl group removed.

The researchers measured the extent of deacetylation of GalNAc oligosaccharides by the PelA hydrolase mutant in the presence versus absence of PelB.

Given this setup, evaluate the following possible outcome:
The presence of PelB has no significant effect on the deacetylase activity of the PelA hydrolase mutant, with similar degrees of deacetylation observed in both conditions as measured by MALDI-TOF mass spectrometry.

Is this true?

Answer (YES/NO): NO